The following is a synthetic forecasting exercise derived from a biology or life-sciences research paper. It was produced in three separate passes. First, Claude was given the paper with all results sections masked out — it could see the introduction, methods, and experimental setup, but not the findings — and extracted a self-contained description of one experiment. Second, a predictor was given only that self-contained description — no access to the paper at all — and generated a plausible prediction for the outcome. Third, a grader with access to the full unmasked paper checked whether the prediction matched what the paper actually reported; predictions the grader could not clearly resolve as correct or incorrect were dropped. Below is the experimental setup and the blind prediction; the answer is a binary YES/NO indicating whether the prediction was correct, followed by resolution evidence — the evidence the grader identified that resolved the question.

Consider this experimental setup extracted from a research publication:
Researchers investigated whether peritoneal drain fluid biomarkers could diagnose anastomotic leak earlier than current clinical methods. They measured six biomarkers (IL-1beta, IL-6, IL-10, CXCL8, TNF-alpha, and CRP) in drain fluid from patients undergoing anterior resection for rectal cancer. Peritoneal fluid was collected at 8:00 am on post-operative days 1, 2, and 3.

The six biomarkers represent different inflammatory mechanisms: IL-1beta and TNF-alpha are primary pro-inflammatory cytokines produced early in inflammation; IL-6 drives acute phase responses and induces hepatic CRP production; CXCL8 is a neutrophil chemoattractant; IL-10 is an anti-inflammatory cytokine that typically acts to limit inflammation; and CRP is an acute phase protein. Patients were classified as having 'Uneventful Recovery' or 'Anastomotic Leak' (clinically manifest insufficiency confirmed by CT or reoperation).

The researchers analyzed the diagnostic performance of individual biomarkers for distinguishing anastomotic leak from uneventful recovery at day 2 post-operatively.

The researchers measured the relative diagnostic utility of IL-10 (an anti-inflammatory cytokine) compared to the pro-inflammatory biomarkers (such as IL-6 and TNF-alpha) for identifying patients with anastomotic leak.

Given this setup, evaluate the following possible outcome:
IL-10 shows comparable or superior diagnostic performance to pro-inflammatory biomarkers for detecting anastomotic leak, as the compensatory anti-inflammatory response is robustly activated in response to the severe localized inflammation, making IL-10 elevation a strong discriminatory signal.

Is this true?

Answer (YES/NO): NO